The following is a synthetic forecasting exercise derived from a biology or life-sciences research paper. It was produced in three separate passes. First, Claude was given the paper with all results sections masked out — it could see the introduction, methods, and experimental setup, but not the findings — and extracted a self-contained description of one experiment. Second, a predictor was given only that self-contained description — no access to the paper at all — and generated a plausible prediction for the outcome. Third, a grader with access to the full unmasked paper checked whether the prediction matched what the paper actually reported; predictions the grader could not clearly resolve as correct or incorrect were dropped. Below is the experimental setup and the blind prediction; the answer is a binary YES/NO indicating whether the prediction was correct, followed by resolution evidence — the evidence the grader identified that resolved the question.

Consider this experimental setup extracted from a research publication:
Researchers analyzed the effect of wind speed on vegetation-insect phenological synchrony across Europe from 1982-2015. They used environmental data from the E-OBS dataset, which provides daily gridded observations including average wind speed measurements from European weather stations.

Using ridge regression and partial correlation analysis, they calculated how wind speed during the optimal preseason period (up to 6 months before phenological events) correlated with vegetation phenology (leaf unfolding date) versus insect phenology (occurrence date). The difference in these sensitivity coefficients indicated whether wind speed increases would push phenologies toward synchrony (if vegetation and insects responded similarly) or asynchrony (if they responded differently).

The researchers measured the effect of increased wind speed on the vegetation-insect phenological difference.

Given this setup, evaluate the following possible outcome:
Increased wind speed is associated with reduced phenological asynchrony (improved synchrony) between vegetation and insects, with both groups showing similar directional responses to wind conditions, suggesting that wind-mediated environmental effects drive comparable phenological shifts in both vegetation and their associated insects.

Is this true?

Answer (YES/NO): YES